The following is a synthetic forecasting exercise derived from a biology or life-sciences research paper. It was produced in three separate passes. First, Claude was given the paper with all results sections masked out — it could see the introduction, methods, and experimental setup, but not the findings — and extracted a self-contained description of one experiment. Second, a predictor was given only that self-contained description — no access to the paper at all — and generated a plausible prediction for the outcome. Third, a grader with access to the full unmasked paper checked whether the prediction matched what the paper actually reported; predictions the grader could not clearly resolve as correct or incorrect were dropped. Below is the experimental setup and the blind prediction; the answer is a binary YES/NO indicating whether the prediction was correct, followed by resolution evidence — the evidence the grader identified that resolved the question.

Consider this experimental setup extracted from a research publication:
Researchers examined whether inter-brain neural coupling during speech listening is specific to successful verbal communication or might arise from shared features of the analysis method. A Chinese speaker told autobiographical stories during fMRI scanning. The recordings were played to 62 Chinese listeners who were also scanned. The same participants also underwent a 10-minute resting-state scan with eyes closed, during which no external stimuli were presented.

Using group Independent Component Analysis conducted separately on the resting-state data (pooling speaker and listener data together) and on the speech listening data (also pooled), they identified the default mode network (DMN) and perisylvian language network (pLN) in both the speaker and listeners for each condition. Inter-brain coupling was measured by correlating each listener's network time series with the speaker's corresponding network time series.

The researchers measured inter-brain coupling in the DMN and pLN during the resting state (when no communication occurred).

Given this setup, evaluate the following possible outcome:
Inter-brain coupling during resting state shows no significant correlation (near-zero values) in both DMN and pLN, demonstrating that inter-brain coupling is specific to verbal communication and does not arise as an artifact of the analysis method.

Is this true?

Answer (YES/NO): YES